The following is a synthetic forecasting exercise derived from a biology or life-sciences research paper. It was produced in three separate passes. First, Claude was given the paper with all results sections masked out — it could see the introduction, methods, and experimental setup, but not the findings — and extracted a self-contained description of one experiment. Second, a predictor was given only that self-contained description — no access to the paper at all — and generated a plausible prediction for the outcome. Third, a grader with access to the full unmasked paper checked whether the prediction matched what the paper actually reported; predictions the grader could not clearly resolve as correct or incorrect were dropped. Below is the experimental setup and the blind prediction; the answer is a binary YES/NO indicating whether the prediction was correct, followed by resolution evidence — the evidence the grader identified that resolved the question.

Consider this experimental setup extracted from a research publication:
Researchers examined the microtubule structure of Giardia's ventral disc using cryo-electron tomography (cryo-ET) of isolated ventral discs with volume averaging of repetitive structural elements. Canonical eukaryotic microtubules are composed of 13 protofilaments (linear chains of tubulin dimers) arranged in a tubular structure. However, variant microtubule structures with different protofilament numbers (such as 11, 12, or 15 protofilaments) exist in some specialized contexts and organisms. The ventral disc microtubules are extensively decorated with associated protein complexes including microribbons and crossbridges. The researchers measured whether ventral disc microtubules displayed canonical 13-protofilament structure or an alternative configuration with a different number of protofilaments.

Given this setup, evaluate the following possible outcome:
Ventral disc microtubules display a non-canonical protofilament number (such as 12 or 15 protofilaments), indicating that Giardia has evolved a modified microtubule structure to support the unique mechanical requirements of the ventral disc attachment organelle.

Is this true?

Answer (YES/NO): NO